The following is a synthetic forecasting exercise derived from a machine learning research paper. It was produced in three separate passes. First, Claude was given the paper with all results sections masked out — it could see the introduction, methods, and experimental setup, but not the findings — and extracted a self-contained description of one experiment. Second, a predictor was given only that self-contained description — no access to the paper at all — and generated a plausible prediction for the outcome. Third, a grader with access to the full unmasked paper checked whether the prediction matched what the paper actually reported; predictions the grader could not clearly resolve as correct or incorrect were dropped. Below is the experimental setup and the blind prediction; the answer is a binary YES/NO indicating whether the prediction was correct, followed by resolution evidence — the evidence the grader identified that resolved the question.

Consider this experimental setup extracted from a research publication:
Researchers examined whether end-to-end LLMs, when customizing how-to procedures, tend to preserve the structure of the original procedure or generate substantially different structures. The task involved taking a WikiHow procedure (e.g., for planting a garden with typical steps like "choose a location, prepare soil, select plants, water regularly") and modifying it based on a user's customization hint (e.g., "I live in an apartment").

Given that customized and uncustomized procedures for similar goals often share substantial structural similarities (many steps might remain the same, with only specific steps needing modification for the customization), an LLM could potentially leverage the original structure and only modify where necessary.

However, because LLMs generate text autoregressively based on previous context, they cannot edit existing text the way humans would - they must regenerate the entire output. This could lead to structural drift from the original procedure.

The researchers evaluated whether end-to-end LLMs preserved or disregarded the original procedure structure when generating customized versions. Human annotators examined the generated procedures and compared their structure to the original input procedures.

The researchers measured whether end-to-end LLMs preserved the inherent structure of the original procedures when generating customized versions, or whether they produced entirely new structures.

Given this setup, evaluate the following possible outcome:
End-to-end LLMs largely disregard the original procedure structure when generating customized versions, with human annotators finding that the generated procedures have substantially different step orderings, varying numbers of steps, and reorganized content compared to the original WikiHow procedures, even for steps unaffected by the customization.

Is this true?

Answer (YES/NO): YES